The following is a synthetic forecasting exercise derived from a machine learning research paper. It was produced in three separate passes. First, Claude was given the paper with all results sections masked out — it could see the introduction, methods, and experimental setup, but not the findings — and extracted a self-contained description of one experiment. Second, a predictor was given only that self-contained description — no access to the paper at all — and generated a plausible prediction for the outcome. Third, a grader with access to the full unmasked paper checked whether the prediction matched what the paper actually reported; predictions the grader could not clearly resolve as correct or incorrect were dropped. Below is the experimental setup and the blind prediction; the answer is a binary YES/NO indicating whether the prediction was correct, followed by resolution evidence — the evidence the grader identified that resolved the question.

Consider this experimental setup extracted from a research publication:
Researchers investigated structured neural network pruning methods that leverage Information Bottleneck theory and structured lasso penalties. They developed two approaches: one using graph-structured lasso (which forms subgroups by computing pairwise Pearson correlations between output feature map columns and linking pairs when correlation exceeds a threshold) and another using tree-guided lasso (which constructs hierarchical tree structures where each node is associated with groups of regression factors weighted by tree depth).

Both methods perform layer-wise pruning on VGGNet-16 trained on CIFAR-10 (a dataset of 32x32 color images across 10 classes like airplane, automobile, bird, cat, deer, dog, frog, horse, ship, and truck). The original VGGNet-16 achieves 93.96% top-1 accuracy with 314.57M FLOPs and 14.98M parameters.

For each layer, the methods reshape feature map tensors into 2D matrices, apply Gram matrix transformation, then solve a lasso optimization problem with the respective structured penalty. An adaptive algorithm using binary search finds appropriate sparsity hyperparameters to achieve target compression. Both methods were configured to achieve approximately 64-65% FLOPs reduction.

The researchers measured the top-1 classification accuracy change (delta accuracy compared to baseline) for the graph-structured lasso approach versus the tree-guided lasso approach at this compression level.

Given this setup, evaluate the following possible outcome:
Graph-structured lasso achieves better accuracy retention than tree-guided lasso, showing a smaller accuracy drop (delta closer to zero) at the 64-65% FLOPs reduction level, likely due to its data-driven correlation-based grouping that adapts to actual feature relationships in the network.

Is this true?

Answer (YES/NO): NO